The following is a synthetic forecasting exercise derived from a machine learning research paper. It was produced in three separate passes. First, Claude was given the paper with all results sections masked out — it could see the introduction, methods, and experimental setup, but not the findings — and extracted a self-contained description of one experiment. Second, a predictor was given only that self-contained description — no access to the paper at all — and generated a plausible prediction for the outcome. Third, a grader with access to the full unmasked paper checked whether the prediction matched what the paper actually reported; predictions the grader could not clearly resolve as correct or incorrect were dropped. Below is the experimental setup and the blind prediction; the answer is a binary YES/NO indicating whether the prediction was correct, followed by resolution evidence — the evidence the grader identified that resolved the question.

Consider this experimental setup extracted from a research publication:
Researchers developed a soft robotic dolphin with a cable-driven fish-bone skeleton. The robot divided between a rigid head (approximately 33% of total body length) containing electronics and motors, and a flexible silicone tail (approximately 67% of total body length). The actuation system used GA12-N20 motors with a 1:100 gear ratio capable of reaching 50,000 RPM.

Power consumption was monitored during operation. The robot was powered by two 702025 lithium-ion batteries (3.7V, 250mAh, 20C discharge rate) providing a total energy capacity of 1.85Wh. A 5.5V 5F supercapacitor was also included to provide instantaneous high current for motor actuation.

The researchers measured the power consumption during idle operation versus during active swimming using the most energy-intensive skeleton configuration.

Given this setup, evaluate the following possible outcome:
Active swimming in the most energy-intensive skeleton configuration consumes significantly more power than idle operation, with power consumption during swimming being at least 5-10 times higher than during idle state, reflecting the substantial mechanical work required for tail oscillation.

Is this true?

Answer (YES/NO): YES